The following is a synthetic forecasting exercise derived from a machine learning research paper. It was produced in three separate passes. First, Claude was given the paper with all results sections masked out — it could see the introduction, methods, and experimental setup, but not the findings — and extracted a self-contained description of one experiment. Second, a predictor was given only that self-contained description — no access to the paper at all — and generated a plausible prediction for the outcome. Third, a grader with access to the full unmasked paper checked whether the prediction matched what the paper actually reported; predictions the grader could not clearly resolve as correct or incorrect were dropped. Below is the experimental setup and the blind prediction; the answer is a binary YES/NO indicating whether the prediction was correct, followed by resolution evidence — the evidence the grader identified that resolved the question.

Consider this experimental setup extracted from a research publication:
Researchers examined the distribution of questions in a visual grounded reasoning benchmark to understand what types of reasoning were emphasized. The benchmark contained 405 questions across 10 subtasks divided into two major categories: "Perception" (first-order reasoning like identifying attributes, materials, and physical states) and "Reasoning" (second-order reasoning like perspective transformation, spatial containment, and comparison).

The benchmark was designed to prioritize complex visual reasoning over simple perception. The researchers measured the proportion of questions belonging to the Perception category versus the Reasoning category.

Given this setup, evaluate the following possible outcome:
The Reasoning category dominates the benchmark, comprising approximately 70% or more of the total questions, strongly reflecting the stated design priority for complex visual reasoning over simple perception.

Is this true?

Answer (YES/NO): NO